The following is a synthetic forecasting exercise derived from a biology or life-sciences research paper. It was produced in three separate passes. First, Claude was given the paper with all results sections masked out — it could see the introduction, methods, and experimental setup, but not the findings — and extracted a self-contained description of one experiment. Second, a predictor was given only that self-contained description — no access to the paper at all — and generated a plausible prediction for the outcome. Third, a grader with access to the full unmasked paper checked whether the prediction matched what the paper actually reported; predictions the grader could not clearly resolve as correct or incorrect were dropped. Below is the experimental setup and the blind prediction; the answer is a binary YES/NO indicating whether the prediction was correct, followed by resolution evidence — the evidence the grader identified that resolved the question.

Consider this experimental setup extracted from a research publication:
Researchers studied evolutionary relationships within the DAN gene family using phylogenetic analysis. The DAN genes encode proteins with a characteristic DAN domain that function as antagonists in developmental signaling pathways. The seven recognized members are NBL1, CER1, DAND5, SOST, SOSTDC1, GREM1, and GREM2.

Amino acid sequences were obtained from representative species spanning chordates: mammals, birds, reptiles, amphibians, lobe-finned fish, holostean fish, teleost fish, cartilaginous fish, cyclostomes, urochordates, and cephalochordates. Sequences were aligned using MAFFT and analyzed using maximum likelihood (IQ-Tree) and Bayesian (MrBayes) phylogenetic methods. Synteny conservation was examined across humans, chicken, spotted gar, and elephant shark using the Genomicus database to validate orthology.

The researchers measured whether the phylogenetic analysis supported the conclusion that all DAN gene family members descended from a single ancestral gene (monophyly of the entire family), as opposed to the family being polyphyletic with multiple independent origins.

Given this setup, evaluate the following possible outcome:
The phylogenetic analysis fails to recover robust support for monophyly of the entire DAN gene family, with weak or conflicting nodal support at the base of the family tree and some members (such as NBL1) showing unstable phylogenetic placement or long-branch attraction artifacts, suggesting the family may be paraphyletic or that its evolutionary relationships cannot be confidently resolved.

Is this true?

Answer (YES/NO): NO